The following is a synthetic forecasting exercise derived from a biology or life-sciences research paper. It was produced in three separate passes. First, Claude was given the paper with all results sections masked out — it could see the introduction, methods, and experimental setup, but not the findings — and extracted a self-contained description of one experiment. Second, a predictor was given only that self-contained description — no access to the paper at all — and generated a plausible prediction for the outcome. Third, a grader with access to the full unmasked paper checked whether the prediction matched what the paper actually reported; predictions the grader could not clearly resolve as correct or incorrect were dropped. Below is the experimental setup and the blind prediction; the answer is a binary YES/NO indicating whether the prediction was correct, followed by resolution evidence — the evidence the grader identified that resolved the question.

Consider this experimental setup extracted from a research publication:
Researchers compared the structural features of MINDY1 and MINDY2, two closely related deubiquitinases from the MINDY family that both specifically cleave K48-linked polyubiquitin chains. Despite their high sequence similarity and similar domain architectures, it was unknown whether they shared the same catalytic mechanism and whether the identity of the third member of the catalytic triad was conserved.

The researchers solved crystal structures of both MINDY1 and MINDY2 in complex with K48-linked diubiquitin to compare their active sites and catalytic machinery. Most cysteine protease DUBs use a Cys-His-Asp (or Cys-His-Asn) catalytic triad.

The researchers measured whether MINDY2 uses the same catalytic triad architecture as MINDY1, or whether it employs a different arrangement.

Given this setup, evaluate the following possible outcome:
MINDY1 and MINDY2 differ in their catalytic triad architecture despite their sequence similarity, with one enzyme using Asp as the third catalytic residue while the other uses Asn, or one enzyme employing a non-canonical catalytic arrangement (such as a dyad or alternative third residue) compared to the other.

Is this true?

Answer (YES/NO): NO